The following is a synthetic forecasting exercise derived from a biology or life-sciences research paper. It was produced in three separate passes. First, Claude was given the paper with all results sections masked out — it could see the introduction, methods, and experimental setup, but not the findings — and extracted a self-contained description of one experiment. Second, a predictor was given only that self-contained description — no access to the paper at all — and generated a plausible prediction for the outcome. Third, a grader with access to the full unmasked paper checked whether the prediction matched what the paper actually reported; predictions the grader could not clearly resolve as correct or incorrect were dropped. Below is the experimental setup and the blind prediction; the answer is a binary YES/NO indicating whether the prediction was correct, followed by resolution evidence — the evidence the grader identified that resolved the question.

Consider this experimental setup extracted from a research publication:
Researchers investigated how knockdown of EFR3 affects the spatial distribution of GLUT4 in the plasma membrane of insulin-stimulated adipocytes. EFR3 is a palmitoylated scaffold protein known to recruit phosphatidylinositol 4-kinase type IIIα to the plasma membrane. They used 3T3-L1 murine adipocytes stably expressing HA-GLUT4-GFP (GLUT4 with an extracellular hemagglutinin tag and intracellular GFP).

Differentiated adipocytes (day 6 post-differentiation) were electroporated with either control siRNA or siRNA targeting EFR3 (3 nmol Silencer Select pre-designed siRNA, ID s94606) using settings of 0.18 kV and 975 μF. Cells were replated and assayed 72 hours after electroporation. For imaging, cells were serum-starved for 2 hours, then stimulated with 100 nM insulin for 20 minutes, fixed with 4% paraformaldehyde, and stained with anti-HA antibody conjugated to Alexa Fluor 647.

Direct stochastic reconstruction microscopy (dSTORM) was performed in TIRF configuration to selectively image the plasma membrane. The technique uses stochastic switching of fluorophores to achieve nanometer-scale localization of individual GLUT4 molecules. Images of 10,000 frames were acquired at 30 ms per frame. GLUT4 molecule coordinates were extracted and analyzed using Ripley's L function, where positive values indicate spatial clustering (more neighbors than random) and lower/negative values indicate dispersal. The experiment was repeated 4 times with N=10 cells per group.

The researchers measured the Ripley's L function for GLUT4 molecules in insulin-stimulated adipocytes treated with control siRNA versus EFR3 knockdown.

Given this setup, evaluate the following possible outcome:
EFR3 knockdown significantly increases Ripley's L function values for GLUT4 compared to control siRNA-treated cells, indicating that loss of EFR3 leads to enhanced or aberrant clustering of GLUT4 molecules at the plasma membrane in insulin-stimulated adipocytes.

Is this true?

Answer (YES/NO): YES